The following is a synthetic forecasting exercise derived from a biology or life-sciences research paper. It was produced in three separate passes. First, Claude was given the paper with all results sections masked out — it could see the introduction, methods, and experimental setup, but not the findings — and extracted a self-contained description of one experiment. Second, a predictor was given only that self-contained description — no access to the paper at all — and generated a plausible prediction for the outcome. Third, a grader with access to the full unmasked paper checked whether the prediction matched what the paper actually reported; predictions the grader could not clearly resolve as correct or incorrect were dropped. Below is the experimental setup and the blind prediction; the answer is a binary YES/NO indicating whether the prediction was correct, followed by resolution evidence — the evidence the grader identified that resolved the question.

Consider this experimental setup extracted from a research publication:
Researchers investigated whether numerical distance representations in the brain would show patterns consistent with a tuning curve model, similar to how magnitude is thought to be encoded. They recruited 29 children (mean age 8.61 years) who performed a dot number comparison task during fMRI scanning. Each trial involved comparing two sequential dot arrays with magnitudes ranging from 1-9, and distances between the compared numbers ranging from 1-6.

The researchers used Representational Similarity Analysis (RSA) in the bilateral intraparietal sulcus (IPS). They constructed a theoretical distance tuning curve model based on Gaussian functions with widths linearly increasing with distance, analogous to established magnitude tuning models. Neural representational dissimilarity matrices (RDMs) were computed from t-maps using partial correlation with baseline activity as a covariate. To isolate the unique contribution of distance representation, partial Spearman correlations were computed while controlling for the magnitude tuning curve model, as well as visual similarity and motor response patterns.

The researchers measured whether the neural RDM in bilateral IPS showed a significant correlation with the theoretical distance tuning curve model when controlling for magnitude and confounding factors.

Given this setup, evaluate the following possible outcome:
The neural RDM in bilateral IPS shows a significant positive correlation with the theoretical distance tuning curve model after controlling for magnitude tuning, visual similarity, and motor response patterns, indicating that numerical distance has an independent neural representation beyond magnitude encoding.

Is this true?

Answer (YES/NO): YES